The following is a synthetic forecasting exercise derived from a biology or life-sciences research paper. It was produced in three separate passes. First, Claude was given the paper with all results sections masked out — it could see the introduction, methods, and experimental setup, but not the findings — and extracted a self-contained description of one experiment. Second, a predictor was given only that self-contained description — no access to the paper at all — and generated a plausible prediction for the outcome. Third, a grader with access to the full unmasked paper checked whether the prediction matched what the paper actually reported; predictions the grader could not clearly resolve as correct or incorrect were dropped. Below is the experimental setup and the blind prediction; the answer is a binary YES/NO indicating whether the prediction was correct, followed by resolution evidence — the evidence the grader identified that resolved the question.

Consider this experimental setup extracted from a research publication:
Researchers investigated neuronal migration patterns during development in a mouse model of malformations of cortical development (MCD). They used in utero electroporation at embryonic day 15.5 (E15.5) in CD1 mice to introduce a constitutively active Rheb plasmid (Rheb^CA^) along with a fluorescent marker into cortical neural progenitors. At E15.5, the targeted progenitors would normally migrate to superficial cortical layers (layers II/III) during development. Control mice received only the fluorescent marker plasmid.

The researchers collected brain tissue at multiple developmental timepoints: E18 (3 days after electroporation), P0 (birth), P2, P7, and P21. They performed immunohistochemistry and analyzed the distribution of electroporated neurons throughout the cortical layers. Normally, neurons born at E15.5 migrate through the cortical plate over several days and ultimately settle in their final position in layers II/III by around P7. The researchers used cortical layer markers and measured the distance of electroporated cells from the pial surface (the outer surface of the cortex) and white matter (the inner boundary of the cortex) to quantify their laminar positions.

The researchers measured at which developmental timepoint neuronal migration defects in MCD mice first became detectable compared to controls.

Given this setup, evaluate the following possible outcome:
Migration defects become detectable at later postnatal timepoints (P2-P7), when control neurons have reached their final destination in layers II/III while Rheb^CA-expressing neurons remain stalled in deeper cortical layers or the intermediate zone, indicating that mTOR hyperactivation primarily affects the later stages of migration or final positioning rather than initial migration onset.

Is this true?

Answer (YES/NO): YES